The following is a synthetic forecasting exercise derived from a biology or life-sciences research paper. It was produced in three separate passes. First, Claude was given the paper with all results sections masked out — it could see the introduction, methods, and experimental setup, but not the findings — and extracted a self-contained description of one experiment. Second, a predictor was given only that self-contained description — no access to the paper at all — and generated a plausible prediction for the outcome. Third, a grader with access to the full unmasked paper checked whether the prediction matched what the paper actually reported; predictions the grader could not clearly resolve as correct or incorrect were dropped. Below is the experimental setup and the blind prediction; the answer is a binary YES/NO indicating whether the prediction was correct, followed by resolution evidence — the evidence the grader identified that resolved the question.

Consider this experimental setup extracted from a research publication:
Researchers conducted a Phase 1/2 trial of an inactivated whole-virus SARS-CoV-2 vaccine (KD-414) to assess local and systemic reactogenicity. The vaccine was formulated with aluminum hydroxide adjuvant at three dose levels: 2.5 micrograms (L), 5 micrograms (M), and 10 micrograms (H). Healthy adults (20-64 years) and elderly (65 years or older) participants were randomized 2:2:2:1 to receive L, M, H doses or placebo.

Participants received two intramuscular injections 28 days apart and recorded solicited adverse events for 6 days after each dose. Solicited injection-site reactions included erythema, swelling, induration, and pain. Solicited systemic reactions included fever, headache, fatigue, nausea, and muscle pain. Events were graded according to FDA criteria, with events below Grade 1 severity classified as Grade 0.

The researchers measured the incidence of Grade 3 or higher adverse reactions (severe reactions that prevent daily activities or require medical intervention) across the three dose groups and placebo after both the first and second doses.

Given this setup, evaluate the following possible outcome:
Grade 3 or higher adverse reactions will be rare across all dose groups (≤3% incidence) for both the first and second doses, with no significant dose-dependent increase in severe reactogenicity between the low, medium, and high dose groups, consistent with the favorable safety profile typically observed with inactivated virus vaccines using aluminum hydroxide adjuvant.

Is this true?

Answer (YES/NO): YES